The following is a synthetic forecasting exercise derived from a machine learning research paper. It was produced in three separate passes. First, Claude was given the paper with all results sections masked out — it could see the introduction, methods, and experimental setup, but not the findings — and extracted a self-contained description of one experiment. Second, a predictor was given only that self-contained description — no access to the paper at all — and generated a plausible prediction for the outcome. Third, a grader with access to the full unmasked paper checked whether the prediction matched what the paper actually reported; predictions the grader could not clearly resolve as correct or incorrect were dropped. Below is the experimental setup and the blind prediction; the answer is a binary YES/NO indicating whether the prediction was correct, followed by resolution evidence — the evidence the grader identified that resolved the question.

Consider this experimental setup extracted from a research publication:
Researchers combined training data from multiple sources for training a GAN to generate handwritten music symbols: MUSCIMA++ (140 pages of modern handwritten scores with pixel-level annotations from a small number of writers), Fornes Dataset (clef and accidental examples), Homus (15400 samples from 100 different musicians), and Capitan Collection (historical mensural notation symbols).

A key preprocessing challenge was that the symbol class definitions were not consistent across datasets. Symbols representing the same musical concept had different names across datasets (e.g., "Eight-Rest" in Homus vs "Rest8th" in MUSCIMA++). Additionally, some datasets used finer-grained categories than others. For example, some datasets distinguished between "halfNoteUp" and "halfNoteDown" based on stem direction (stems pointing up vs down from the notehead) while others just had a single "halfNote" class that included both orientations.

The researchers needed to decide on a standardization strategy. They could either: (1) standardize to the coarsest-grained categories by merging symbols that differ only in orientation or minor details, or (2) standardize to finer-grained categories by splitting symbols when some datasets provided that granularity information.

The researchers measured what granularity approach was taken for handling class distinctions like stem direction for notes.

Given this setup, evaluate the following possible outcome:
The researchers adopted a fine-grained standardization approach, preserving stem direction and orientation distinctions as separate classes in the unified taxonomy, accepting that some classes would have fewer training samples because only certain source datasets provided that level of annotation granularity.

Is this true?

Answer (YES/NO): YES